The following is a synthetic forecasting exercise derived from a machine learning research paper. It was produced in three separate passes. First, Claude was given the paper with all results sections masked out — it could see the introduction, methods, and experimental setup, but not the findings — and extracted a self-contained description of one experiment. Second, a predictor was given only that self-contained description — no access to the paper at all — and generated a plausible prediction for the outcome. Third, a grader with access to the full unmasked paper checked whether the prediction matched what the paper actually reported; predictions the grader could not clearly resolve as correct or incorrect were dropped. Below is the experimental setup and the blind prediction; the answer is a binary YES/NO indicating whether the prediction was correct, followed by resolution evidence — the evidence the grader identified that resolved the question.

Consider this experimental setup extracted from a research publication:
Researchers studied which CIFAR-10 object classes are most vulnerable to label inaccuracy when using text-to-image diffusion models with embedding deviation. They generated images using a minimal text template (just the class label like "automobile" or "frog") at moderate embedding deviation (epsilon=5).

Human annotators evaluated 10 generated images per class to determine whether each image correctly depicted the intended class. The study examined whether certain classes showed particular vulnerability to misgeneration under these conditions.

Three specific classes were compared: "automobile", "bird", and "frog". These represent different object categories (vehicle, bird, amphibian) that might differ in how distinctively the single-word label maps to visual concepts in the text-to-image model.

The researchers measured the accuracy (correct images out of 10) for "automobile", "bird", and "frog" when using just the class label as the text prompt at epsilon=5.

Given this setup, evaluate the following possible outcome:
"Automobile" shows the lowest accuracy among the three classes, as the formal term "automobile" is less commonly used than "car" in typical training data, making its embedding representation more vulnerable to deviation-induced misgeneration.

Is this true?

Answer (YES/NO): NO